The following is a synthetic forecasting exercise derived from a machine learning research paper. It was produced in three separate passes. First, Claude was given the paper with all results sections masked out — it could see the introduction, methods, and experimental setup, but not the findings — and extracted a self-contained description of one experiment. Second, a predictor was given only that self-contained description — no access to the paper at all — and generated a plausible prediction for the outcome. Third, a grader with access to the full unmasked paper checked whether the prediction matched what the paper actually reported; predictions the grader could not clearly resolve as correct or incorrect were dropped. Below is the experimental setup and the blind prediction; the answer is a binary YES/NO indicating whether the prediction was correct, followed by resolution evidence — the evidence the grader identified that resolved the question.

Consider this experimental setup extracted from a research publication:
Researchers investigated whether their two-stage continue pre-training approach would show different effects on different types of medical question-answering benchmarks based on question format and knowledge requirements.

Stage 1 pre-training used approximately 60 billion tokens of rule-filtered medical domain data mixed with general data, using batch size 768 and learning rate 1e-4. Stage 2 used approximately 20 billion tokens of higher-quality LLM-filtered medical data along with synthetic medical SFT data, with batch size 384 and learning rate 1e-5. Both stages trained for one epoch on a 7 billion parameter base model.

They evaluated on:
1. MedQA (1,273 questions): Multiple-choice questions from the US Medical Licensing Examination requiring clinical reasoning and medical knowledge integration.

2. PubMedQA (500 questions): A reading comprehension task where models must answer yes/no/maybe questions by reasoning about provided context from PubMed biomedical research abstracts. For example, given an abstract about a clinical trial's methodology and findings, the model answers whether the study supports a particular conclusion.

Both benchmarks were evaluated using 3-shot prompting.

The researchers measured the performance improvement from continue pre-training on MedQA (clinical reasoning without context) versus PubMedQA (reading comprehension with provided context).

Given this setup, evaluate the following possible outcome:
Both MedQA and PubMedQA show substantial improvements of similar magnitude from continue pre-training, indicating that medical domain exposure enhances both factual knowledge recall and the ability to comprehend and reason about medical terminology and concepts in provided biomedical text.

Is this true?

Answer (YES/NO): NO